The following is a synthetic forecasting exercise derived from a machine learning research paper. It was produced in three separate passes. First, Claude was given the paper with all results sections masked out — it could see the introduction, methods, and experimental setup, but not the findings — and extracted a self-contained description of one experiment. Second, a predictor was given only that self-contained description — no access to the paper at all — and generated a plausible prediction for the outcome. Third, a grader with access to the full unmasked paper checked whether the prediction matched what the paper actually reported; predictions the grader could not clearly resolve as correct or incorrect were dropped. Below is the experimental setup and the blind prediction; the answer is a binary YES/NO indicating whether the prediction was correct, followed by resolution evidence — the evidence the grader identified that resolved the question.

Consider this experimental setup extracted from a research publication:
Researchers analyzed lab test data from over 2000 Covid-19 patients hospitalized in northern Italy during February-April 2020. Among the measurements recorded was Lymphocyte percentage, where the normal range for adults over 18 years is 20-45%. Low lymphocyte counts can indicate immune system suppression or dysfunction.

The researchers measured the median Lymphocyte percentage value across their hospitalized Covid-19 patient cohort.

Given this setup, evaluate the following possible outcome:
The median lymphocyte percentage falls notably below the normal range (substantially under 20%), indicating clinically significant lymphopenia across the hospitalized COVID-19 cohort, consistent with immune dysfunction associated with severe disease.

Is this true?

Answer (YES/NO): YES